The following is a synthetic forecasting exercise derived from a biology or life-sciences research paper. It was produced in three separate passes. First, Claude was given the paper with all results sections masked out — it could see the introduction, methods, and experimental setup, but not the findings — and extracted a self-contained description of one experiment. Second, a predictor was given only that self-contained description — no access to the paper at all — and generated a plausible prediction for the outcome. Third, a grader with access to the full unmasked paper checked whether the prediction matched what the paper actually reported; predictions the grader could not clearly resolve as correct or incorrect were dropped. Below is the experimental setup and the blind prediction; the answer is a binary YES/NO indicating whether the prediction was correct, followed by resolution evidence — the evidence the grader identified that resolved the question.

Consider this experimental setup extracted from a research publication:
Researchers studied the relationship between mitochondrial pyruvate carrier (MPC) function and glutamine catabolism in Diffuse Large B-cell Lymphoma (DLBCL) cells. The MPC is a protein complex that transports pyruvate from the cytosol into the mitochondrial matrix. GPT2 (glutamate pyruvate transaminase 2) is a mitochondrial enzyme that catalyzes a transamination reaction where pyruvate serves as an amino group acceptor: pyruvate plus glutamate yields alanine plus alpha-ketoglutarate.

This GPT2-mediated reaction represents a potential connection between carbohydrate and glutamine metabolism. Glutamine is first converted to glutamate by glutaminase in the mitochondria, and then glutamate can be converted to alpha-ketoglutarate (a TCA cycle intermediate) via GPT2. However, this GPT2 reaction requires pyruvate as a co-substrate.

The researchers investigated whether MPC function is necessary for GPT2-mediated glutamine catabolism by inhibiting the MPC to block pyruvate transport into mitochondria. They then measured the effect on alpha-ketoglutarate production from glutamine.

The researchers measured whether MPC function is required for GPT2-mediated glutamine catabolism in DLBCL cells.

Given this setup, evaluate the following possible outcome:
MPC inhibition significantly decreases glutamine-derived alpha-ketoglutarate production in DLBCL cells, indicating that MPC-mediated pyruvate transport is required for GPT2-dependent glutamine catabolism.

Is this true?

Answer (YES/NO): YES